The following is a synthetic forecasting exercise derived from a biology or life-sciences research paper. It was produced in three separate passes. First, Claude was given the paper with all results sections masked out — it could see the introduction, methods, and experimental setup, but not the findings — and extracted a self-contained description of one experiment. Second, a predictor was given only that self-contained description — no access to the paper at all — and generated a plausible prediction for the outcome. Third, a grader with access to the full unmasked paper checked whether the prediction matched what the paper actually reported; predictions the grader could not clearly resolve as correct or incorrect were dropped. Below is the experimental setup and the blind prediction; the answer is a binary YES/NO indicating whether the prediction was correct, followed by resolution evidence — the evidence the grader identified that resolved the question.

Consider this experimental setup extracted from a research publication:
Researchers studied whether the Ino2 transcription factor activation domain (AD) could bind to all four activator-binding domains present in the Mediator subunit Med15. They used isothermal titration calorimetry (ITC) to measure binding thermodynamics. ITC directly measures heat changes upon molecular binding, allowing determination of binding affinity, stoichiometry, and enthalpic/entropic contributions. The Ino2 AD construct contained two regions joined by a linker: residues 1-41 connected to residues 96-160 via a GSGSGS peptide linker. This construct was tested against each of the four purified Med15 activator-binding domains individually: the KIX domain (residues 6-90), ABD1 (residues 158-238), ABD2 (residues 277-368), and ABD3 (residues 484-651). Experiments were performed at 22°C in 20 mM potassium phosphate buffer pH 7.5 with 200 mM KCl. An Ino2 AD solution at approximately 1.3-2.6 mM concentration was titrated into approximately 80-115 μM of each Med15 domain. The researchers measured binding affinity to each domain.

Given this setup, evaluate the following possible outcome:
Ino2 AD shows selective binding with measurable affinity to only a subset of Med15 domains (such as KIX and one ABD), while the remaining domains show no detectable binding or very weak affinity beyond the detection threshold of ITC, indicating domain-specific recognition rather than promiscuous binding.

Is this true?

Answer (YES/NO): NO